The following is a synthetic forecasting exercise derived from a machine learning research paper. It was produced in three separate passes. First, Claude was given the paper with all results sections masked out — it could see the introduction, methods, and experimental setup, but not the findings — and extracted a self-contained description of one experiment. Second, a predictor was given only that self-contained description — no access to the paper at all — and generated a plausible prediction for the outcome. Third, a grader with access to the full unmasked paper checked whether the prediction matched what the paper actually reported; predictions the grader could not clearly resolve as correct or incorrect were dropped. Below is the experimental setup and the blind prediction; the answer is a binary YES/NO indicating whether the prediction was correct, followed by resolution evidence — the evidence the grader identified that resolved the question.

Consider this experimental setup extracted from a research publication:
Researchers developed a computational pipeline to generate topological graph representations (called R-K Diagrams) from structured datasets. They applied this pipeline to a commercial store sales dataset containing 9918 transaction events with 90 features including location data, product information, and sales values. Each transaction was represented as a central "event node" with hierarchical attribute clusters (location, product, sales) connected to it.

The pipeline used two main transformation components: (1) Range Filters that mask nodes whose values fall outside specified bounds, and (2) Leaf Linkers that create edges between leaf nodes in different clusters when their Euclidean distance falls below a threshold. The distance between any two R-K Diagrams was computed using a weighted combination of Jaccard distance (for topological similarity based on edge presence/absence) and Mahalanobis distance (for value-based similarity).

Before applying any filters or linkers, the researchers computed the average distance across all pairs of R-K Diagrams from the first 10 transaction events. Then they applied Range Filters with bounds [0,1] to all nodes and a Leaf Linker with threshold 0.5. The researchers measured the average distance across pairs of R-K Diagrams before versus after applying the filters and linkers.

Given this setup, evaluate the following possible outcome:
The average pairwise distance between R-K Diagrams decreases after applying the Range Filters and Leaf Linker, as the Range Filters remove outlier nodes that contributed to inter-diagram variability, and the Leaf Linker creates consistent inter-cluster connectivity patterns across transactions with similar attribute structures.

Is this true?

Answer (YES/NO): YES